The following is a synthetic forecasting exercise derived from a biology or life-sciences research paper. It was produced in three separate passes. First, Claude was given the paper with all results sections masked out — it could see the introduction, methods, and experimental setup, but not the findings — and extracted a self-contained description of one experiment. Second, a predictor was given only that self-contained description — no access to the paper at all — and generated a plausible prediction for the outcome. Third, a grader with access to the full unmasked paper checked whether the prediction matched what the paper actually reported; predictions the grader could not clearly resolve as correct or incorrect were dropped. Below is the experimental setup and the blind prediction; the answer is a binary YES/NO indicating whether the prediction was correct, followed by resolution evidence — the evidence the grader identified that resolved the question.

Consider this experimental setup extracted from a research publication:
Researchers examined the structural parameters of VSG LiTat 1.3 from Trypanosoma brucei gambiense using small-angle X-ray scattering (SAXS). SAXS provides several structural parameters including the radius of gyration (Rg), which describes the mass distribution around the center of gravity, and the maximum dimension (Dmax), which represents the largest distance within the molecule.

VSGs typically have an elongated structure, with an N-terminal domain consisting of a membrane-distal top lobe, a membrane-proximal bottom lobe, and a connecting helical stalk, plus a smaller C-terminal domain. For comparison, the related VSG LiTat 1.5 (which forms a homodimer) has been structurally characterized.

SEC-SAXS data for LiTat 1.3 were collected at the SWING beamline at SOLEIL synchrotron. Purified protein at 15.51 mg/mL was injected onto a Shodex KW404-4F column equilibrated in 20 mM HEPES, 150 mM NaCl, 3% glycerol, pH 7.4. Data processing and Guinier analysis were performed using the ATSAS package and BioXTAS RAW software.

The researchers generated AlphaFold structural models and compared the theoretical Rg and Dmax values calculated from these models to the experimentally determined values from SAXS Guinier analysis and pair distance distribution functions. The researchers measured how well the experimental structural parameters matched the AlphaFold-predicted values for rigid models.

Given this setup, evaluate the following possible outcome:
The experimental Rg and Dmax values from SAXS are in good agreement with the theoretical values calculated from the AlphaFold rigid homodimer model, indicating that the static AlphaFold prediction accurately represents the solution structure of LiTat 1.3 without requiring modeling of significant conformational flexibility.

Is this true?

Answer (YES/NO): NO